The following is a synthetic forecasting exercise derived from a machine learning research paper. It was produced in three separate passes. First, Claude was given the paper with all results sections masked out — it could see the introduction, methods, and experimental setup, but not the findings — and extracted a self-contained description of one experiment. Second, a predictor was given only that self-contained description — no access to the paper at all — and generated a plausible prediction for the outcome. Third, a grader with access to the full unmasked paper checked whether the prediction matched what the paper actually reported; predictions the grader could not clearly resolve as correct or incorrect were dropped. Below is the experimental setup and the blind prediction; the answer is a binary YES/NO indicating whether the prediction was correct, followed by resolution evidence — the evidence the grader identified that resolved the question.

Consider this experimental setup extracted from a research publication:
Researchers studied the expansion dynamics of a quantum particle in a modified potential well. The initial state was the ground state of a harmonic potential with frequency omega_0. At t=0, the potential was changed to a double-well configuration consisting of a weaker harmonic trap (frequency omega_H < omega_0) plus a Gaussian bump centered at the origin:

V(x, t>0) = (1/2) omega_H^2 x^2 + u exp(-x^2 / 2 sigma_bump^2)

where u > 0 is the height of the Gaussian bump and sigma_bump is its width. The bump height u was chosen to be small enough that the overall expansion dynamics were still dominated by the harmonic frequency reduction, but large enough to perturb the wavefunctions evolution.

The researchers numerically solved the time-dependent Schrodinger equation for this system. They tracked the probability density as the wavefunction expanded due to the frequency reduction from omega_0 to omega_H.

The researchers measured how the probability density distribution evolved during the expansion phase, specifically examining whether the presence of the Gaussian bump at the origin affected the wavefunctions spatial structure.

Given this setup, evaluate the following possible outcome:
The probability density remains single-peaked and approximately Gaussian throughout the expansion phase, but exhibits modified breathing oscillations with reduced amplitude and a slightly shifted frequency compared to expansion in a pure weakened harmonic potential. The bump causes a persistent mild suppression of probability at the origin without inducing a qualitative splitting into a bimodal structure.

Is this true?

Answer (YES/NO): NO